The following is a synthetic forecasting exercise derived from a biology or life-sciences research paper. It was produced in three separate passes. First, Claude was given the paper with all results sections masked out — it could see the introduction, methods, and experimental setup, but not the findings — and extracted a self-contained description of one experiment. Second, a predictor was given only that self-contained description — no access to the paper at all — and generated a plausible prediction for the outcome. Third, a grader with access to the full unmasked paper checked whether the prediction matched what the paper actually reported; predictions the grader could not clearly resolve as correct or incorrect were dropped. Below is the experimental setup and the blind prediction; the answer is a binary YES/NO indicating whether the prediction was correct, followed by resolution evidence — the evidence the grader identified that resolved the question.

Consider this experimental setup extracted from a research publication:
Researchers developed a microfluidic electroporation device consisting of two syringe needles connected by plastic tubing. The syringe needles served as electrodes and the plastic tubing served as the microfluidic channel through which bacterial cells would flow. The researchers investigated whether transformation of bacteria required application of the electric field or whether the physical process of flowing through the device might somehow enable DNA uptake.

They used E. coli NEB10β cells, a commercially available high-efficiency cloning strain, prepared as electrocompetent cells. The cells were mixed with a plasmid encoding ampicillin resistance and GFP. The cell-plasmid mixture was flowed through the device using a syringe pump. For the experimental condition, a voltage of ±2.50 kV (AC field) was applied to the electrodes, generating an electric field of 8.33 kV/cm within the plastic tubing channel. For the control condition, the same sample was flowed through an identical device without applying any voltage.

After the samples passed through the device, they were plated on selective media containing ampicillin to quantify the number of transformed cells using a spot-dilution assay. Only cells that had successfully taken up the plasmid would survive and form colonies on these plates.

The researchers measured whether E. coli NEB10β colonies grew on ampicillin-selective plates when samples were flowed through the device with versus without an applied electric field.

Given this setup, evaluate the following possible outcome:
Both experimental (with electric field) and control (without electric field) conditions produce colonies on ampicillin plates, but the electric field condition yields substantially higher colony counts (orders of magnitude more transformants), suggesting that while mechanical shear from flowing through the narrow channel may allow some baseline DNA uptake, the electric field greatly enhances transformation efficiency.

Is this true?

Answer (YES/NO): NO